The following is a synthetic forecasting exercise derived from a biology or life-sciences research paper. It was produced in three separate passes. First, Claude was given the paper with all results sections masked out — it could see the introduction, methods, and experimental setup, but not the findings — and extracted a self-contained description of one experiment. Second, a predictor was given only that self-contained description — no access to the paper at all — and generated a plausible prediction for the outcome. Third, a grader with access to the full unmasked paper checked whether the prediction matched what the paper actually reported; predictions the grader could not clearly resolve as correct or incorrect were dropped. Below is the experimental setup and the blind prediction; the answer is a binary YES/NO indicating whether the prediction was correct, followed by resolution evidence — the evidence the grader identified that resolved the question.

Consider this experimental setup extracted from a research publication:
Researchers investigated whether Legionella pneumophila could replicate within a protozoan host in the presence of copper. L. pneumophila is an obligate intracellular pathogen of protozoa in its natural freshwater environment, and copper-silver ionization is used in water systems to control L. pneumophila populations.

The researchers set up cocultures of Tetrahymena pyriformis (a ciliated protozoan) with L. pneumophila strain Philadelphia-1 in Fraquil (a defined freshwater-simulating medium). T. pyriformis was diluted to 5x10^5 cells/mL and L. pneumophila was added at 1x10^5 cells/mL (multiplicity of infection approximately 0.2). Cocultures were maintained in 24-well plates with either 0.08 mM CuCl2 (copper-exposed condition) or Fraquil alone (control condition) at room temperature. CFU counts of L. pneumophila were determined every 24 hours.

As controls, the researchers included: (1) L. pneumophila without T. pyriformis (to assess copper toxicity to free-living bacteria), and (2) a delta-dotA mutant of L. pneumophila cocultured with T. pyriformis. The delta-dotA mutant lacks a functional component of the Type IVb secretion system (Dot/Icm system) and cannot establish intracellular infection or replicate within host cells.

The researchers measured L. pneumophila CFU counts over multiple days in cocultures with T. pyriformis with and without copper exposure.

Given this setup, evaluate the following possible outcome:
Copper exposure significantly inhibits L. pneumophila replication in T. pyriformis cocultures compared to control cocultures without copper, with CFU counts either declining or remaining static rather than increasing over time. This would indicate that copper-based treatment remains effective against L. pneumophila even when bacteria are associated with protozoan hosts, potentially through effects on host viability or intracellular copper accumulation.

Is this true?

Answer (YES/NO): NO